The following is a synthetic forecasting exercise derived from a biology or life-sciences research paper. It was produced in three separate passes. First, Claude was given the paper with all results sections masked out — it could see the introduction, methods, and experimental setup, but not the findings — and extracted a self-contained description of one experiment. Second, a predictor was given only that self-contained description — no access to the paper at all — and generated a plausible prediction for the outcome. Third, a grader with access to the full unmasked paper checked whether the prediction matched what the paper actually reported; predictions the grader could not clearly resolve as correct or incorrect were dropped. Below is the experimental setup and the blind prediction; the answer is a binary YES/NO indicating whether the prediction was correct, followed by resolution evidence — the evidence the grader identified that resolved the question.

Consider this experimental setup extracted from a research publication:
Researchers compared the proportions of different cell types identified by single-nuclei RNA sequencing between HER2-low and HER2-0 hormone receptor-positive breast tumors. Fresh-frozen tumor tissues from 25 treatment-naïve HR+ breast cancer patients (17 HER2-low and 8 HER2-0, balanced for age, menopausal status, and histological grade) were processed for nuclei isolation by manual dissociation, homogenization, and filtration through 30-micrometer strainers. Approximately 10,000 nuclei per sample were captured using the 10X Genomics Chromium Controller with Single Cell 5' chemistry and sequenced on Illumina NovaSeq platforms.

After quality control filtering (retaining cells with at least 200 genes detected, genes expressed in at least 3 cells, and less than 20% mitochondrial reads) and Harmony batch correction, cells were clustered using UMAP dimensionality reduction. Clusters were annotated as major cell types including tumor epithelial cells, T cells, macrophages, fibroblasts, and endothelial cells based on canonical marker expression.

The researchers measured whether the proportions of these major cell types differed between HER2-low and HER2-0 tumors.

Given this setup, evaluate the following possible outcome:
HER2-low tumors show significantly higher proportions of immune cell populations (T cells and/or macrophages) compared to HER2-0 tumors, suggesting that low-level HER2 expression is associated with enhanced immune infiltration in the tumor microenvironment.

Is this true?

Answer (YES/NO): NO